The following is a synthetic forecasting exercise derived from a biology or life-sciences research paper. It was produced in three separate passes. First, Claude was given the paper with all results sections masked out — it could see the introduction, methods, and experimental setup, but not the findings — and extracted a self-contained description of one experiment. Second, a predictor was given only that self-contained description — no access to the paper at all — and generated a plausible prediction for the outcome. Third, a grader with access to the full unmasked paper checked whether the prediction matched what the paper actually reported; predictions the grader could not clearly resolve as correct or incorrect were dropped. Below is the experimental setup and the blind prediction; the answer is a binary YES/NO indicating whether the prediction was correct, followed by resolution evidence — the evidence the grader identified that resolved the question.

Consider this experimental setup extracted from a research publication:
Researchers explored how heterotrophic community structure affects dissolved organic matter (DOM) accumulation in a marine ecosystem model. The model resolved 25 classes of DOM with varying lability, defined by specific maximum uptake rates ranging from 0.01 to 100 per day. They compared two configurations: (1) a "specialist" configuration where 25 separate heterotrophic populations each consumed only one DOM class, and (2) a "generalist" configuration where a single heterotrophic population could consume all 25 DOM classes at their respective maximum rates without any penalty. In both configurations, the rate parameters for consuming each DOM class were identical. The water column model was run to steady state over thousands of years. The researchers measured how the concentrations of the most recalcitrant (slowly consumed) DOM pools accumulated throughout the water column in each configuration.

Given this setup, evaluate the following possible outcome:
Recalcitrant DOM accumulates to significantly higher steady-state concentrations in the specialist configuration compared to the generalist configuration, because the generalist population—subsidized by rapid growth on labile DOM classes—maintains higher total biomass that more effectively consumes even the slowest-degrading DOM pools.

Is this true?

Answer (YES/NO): YES